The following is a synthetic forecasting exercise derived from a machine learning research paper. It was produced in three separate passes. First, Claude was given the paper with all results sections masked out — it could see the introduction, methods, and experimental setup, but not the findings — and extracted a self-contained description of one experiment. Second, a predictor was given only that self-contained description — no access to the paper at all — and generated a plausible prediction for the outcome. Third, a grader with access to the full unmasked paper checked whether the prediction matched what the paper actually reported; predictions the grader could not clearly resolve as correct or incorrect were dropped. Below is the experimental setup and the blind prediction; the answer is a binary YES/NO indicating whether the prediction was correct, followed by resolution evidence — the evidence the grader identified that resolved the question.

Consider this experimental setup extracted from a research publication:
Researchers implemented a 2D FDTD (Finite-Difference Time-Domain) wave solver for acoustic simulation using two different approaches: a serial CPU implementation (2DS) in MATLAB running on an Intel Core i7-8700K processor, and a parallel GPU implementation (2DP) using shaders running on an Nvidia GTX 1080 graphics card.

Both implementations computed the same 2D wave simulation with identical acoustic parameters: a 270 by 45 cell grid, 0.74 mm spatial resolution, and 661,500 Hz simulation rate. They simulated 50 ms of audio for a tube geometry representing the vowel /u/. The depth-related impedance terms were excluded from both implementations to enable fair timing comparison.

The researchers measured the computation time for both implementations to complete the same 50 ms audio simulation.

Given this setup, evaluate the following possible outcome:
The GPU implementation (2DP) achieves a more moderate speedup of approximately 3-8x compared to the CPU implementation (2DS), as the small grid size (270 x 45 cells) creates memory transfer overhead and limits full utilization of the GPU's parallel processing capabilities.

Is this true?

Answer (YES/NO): NO